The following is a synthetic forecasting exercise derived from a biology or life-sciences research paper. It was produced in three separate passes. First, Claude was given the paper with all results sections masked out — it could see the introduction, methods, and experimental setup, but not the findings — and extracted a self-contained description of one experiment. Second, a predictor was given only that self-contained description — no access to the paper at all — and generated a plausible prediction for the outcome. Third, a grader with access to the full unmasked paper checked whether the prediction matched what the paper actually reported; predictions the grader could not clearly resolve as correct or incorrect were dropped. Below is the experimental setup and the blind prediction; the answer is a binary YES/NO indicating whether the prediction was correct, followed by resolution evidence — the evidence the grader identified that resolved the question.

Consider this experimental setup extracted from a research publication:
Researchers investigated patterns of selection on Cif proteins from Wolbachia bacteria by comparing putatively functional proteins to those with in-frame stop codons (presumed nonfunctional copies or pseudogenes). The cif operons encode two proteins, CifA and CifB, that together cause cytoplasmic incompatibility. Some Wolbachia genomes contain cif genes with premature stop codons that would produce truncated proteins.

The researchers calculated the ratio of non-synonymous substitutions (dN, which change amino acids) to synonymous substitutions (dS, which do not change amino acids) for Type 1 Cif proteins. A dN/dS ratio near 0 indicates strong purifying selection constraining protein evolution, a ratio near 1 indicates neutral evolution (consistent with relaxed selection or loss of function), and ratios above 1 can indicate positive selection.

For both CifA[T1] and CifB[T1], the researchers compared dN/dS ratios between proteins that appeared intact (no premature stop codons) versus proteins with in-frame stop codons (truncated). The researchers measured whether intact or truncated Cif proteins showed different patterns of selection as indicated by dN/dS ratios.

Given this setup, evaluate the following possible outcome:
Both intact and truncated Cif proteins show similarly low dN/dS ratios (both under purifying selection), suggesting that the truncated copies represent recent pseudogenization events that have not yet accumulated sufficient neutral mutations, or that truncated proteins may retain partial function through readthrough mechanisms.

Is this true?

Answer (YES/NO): NO